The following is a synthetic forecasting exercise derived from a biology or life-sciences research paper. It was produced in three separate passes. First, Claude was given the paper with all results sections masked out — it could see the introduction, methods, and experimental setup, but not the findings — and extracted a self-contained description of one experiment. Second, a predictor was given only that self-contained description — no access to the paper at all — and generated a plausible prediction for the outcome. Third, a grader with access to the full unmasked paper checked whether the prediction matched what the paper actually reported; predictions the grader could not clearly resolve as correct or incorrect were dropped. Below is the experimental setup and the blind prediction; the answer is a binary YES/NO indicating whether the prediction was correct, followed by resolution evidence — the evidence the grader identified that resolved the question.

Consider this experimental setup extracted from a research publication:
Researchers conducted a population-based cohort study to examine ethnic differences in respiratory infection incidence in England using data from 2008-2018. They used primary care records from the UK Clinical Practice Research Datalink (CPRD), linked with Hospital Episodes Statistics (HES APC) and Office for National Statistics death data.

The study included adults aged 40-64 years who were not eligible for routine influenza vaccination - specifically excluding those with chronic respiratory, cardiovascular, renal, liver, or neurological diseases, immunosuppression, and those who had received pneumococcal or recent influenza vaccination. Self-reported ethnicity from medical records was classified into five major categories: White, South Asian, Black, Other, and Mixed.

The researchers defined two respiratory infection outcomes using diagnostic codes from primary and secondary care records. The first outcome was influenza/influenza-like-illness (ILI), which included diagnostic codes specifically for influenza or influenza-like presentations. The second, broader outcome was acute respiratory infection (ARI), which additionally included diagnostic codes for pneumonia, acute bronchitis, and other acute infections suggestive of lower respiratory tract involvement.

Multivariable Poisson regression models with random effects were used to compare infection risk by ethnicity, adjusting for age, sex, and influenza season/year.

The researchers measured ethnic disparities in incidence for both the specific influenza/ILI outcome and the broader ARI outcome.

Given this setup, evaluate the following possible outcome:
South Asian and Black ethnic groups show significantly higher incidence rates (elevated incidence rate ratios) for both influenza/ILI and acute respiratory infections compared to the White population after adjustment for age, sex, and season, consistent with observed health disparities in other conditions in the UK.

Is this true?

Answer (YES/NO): NO